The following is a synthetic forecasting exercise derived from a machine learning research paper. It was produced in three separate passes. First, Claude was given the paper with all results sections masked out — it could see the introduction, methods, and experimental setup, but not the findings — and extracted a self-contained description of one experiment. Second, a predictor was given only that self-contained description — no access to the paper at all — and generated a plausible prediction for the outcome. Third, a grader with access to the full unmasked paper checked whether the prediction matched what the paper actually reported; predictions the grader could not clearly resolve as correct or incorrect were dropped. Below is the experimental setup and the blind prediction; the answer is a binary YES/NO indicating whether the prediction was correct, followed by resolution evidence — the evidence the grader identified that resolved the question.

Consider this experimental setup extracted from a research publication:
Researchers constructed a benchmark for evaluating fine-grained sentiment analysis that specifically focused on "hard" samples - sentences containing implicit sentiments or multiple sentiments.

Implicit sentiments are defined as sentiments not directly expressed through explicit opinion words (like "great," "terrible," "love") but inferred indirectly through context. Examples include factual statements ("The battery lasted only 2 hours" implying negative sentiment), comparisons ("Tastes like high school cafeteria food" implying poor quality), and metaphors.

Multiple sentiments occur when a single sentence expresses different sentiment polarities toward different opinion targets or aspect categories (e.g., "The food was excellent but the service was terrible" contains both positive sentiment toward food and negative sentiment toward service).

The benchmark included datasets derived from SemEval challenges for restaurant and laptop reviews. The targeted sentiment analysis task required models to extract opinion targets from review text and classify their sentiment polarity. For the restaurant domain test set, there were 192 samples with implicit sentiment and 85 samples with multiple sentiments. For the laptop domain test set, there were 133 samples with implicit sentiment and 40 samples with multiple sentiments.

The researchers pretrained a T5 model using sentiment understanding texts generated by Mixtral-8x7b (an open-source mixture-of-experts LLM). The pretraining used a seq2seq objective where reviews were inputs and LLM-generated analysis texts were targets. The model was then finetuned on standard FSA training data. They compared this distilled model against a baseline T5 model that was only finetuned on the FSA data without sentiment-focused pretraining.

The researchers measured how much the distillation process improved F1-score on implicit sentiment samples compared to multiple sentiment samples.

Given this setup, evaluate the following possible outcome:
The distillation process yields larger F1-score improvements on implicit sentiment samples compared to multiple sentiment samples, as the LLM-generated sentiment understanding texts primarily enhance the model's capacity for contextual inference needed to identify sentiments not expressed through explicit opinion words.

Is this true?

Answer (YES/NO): NO